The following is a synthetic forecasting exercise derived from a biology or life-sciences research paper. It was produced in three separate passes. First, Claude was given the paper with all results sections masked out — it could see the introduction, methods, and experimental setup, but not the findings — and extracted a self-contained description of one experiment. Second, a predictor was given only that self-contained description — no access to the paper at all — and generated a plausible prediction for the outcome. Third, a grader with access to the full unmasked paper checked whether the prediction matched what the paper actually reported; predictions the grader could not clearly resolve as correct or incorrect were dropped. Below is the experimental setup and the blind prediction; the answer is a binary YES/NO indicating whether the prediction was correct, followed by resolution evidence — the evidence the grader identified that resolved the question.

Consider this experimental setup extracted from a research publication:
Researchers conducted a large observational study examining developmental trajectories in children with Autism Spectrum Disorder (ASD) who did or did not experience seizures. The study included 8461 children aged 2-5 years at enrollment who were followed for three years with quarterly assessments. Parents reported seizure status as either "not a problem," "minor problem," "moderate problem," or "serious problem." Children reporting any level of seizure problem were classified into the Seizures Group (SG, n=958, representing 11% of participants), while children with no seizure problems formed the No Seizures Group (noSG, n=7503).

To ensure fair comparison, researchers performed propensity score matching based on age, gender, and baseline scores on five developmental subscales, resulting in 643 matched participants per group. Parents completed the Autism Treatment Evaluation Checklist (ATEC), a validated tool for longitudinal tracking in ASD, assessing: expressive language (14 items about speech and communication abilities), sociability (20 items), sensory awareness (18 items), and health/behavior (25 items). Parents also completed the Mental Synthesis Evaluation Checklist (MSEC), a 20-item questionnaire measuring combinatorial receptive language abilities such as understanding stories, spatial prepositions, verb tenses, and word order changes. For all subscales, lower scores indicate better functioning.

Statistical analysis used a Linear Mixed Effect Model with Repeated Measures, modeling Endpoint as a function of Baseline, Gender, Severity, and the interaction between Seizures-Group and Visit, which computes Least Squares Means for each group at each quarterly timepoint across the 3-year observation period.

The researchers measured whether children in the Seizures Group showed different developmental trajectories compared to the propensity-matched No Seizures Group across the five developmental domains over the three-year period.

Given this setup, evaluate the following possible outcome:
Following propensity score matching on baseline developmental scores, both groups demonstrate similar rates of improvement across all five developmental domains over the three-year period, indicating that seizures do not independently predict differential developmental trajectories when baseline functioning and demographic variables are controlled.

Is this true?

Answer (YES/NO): NO